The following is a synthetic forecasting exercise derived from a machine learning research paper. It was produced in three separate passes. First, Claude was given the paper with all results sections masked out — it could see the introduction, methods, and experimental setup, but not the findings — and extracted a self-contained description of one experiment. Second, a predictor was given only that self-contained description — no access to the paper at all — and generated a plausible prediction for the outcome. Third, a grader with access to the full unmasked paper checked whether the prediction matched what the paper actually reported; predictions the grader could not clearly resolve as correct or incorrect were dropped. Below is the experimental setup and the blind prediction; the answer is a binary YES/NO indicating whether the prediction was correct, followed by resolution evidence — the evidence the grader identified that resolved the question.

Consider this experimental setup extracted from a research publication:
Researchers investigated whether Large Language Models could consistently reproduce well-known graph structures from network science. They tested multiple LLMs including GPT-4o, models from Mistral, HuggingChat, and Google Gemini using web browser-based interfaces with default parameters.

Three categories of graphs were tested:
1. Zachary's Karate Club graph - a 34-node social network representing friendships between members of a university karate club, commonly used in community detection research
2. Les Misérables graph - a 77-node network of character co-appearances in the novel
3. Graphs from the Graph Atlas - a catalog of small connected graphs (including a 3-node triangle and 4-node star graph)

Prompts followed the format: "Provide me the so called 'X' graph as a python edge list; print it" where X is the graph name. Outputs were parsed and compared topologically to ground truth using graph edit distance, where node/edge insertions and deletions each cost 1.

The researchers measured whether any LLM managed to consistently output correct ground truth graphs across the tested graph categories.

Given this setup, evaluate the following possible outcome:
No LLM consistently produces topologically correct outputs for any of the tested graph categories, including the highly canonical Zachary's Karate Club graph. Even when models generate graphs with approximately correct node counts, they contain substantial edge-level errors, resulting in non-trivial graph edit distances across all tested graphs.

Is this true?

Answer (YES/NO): NO